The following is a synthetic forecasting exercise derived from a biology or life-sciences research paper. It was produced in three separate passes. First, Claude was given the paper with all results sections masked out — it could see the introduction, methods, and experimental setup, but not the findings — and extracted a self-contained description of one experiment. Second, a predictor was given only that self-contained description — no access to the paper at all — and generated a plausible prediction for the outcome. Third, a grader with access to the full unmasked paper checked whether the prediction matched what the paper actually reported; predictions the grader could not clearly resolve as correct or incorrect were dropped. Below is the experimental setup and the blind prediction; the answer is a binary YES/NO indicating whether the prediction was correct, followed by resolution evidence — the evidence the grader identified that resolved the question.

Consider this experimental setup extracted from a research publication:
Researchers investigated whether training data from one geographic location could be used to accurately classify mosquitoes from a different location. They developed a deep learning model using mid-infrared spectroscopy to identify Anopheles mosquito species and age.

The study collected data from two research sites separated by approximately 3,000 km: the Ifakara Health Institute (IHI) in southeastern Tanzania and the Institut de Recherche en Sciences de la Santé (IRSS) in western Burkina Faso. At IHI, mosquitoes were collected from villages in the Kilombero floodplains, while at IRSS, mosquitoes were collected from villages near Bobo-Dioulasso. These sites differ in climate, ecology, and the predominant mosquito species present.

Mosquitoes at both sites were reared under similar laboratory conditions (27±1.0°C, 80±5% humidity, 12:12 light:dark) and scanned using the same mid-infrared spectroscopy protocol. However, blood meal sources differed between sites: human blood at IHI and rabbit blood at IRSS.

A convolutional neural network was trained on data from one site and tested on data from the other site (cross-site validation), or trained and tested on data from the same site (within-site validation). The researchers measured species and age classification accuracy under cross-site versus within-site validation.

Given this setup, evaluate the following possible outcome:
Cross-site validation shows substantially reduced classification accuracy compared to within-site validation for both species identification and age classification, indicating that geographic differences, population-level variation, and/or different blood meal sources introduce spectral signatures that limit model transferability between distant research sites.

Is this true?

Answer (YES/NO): YES